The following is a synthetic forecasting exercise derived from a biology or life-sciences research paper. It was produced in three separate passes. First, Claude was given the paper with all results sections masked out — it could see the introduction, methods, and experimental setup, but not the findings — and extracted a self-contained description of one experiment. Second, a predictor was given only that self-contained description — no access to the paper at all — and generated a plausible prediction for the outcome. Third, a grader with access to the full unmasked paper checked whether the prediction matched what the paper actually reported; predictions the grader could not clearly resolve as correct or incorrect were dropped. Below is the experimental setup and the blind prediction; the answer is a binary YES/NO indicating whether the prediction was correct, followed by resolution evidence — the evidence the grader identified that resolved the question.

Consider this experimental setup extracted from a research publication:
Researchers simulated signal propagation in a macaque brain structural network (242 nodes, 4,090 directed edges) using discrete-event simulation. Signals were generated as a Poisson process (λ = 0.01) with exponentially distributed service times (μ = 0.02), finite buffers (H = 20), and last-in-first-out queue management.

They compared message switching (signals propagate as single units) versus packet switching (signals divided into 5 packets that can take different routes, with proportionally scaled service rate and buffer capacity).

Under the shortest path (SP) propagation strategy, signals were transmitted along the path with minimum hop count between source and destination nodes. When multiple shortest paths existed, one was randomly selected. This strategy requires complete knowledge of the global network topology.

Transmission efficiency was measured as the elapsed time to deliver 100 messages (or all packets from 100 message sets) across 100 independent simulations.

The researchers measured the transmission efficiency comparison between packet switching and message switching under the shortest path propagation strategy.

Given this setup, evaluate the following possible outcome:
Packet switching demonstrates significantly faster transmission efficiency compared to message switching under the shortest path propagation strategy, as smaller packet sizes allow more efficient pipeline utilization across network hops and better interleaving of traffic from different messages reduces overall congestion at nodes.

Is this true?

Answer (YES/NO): NO